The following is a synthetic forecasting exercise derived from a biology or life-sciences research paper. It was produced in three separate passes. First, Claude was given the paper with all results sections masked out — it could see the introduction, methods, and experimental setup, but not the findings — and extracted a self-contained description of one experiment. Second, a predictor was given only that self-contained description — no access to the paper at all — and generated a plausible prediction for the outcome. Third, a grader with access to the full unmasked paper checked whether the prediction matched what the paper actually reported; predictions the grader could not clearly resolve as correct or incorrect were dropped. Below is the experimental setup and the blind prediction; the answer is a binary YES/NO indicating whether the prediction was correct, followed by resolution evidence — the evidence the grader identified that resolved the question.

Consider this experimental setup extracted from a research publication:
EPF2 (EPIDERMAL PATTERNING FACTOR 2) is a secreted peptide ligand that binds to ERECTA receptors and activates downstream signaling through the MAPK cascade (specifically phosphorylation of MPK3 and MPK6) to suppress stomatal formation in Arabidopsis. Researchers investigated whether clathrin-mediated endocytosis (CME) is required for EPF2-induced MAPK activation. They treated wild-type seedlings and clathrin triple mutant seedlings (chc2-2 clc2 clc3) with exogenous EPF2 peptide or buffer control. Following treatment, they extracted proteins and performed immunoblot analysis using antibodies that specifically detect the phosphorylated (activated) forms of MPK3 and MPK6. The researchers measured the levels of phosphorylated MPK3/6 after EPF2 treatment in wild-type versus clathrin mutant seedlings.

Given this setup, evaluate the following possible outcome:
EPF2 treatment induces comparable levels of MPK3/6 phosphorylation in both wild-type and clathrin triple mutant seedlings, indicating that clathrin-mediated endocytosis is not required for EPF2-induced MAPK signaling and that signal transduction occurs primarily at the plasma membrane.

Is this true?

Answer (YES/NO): NO